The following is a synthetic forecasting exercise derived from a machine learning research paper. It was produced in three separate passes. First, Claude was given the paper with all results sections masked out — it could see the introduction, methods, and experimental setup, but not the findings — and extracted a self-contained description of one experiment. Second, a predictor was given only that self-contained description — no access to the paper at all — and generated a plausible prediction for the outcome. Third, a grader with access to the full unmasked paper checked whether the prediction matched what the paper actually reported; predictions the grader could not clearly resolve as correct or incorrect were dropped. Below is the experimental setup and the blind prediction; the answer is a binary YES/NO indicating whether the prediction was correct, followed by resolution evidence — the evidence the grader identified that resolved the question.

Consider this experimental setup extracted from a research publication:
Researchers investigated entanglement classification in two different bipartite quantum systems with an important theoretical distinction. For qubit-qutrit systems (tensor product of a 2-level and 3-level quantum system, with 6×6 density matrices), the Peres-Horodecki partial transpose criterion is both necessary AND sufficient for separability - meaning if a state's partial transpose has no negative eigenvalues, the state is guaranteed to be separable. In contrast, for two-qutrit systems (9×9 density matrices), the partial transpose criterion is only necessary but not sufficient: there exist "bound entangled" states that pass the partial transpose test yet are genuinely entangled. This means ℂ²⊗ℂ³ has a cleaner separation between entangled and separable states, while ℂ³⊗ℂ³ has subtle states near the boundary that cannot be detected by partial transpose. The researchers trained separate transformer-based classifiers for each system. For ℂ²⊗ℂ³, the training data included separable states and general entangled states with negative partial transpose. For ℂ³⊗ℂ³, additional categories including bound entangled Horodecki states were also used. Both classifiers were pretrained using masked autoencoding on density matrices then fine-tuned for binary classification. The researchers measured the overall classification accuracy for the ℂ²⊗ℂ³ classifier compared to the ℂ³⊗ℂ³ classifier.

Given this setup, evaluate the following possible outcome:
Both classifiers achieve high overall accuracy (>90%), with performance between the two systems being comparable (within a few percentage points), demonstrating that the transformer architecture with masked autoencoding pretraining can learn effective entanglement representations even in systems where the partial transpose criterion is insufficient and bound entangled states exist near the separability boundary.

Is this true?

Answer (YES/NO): YES